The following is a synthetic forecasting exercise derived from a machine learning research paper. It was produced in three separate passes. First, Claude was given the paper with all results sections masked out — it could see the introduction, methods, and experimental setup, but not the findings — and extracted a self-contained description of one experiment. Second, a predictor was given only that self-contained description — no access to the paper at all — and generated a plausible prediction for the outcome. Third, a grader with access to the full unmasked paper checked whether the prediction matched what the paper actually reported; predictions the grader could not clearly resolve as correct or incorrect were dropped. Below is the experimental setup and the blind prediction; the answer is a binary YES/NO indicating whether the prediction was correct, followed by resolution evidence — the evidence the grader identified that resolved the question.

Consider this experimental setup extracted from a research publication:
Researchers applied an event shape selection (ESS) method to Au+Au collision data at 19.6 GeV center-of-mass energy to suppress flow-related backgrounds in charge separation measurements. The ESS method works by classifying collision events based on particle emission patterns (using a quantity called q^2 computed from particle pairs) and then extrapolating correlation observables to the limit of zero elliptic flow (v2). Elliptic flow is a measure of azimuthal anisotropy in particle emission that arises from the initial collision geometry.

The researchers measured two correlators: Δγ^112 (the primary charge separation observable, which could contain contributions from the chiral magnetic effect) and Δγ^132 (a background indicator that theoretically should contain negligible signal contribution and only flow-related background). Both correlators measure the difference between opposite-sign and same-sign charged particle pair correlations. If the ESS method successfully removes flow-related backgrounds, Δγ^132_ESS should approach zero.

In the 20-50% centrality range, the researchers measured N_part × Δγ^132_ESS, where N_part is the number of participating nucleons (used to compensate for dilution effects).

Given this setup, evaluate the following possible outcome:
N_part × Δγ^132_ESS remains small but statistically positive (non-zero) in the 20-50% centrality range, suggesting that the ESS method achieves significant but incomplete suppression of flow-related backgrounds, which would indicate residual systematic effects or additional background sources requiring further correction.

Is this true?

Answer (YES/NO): NO